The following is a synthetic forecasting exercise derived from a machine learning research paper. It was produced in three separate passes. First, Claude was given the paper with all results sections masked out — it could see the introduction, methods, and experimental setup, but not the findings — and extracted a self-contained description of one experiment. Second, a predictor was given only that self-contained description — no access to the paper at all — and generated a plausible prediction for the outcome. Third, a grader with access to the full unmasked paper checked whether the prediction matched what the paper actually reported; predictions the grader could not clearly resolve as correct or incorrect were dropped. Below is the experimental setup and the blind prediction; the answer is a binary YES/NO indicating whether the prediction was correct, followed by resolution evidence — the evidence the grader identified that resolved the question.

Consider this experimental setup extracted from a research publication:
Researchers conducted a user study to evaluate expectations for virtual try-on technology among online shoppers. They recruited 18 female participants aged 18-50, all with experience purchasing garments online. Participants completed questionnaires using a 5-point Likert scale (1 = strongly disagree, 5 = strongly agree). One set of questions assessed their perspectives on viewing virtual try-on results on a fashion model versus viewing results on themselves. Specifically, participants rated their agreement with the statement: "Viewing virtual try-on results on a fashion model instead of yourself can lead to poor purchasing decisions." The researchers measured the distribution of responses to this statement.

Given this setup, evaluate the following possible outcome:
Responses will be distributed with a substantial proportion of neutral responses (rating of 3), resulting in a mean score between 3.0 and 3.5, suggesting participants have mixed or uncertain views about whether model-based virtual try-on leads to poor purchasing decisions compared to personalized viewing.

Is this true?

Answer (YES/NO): NO